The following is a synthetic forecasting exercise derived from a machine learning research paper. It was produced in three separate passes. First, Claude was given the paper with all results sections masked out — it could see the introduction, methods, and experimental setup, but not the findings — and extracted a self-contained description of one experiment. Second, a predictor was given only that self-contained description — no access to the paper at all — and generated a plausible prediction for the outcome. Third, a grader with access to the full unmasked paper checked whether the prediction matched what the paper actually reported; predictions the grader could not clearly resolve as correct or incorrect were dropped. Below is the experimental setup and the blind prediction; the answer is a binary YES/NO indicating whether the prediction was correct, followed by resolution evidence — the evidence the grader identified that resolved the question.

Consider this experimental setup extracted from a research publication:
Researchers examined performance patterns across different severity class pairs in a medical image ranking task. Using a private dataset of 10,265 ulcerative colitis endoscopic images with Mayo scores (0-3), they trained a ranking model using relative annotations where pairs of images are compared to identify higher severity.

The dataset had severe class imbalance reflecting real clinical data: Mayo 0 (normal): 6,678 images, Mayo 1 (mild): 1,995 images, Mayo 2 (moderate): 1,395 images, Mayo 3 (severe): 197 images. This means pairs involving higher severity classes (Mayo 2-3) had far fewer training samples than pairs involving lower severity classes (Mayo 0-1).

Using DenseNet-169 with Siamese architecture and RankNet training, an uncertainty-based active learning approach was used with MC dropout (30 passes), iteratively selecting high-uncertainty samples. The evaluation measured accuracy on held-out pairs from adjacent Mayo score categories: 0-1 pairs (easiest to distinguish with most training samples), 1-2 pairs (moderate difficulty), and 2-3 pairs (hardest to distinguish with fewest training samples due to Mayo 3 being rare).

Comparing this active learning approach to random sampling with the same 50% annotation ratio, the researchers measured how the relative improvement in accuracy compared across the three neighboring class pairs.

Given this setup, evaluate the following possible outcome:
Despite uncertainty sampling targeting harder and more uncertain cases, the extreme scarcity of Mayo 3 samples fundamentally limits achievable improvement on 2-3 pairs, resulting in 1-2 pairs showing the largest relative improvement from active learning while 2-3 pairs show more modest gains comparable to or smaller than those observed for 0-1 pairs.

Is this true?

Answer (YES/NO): NO